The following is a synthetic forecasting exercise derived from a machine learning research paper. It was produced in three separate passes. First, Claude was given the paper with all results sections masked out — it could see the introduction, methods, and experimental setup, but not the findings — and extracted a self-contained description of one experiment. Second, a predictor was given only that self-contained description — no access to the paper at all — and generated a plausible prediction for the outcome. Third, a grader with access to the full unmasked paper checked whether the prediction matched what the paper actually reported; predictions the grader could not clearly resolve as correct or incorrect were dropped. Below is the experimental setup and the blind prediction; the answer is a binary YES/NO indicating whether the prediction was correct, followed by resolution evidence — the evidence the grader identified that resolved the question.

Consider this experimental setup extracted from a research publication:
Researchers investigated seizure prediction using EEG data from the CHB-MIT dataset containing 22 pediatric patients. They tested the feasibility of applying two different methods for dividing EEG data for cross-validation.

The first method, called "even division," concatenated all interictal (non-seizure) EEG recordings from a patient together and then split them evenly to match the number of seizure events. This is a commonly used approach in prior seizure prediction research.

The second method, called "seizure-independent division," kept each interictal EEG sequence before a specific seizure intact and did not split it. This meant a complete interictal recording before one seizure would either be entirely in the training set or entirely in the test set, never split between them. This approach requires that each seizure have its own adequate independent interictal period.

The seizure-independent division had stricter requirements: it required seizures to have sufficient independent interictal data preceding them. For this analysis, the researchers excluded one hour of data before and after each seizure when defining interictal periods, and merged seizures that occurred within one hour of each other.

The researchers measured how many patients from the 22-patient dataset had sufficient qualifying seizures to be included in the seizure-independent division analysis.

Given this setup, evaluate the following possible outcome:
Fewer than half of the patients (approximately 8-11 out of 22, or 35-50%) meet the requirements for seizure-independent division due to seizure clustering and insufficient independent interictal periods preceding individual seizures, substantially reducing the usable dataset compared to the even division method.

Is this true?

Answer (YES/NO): NO